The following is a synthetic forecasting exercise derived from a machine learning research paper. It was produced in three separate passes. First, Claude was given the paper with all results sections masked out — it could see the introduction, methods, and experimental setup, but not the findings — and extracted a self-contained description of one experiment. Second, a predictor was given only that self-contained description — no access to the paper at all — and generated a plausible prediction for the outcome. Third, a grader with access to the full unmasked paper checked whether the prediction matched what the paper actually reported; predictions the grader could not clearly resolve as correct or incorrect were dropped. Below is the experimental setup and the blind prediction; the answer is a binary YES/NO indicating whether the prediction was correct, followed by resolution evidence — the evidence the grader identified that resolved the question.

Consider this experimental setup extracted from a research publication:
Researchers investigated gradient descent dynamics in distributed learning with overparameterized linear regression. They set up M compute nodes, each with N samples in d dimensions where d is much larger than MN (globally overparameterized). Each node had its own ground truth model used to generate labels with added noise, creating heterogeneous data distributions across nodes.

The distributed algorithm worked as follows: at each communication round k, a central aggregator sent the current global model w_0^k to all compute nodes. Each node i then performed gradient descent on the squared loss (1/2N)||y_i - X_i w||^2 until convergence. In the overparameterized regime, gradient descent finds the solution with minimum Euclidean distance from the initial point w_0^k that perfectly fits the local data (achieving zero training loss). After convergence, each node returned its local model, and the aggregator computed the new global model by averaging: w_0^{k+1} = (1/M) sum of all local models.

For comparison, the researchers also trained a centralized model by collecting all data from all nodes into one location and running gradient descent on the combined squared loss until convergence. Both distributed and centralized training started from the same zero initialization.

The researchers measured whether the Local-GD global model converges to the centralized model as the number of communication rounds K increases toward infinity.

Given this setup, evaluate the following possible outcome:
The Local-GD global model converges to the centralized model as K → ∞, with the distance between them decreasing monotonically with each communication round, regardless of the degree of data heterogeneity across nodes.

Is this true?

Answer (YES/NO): YES